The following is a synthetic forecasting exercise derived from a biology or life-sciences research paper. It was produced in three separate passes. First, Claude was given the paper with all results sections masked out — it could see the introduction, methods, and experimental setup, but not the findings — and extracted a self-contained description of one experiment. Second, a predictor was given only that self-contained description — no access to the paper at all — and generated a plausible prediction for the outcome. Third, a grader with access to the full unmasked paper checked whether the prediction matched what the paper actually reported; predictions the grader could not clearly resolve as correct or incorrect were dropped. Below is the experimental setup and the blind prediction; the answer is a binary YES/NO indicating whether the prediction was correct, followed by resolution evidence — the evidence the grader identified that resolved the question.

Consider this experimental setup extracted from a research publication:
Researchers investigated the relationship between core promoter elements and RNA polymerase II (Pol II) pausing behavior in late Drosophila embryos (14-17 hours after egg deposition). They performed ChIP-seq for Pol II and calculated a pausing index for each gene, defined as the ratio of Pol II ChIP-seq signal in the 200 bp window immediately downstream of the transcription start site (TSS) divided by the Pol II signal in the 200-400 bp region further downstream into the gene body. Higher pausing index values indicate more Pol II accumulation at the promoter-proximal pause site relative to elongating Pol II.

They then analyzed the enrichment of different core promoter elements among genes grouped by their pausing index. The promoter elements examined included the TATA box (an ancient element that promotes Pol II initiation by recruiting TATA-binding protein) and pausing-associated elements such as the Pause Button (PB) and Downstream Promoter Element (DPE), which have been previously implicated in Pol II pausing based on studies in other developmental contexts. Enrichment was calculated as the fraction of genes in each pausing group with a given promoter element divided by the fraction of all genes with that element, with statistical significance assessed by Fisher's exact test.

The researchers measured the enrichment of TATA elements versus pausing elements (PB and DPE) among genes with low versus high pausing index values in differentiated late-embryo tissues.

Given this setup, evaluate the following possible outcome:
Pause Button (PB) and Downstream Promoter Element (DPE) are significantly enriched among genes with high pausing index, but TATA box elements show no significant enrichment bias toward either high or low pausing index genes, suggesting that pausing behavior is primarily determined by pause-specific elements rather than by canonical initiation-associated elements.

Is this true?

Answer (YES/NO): NO